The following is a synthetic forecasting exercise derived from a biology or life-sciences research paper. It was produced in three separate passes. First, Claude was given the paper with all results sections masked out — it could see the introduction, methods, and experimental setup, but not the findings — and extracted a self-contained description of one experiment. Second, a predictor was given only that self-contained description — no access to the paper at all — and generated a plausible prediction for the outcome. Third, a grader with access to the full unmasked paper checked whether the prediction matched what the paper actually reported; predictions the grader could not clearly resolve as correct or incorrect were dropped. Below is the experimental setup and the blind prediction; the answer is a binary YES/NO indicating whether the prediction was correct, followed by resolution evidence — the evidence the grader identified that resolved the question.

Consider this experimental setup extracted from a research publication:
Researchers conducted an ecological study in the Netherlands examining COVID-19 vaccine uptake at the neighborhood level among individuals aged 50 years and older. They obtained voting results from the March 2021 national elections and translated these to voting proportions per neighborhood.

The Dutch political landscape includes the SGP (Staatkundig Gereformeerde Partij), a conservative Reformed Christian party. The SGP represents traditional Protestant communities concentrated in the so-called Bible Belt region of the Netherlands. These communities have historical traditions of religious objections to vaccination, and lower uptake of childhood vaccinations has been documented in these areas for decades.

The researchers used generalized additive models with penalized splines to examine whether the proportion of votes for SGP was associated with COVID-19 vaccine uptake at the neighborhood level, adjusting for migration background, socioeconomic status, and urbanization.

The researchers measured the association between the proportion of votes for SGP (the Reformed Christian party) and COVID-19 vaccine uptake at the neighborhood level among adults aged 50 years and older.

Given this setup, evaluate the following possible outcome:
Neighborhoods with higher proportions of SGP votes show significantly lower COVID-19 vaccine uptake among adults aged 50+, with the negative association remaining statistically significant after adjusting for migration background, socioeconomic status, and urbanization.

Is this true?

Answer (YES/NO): YES